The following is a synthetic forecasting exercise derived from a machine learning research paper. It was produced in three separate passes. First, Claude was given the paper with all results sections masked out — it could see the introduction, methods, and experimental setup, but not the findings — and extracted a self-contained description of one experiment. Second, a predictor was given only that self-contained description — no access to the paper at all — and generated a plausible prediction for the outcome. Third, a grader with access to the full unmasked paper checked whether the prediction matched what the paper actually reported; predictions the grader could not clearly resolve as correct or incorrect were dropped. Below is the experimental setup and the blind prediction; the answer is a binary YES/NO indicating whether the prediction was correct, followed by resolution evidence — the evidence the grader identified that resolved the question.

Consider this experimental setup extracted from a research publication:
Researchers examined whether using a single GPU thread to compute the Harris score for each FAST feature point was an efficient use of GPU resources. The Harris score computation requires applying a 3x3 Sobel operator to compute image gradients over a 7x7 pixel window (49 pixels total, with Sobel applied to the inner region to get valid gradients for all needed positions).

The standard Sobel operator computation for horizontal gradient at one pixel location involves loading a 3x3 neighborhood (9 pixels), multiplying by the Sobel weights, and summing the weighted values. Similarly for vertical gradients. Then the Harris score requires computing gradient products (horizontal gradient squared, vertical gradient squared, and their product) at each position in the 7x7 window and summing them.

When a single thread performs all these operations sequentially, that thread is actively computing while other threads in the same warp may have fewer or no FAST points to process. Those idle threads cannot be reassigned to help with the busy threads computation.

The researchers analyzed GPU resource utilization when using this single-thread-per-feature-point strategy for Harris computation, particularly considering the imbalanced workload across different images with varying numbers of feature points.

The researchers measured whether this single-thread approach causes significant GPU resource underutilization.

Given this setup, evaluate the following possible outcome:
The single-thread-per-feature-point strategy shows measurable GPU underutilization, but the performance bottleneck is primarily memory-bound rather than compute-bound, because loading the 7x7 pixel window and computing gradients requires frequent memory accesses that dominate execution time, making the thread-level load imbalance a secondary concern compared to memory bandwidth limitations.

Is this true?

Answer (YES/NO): NO